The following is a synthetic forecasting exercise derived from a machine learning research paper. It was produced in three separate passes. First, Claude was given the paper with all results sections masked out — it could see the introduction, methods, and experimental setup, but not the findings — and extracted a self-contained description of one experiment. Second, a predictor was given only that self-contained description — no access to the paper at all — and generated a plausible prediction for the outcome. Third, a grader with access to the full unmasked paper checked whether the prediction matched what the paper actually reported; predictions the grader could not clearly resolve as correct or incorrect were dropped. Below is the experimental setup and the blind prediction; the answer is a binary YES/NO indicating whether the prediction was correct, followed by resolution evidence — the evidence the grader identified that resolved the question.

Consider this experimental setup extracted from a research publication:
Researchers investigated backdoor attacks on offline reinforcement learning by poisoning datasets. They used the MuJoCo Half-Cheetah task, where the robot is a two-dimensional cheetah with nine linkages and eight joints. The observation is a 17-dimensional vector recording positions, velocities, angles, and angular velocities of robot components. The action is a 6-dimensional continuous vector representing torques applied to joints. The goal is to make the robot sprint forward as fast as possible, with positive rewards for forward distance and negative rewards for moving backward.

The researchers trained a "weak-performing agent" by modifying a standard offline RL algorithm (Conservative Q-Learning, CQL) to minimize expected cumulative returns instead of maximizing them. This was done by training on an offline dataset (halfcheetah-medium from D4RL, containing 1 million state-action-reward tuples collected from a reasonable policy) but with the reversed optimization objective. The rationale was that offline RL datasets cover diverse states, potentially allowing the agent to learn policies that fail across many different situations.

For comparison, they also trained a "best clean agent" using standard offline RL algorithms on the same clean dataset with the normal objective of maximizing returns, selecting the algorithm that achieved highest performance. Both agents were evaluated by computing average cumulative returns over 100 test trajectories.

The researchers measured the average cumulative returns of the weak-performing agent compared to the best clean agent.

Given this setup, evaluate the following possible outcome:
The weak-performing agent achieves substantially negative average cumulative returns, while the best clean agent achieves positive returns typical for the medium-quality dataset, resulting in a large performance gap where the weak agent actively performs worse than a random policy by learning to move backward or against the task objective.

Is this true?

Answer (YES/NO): YES